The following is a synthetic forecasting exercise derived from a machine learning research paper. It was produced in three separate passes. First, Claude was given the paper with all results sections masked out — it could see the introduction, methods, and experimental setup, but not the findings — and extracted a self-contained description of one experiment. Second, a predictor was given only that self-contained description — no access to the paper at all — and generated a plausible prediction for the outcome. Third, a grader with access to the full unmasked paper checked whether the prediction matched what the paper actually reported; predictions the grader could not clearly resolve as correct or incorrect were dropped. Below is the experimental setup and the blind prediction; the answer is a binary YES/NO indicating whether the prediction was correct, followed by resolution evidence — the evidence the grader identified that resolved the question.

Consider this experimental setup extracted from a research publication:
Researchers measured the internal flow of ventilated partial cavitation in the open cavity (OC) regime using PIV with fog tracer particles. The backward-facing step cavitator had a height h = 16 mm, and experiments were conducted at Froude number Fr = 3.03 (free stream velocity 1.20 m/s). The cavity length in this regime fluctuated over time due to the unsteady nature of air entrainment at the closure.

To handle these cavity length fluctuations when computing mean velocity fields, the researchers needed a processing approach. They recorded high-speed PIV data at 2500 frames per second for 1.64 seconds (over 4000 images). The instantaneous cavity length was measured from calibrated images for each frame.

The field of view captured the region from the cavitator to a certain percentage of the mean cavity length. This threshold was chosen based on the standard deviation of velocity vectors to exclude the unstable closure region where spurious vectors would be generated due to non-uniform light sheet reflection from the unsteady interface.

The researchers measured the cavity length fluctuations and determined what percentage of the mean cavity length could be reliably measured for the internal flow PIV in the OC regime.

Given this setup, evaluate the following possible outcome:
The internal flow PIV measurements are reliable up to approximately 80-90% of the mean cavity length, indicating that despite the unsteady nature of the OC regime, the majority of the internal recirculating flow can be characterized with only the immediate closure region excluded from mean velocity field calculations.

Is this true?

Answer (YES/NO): YES